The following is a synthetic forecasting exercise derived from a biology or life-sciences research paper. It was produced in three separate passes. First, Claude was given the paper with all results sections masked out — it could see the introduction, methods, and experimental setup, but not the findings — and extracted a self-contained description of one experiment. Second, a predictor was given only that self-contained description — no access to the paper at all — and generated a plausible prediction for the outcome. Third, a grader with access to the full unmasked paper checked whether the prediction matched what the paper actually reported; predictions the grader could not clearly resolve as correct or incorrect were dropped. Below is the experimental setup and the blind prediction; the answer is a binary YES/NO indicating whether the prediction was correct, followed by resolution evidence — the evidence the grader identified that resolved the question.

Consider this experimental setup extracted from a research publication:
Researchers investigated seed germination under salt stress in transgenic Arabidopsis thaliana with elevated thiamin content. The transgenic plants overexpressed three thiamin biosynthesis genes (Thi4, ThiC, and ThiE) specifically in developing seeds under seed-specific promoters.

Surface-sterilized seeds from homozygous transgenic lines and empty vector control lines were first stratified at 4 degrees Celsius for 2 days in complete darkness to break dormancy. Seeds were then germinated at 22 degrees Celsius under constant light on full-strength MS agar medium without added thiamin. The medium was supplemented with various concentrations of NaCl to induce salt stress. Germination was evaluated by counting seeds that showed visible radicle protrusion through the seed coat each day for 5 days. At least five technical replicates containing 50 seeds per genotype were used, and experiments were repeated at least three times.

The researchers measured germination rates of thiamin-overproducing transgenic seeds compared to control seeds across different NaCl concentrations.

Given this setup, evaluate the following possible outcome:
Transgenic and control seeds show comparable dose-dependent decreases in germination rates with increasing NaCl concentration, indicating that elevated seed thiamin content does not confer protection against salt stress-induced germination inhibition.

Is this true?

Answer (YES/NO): NO